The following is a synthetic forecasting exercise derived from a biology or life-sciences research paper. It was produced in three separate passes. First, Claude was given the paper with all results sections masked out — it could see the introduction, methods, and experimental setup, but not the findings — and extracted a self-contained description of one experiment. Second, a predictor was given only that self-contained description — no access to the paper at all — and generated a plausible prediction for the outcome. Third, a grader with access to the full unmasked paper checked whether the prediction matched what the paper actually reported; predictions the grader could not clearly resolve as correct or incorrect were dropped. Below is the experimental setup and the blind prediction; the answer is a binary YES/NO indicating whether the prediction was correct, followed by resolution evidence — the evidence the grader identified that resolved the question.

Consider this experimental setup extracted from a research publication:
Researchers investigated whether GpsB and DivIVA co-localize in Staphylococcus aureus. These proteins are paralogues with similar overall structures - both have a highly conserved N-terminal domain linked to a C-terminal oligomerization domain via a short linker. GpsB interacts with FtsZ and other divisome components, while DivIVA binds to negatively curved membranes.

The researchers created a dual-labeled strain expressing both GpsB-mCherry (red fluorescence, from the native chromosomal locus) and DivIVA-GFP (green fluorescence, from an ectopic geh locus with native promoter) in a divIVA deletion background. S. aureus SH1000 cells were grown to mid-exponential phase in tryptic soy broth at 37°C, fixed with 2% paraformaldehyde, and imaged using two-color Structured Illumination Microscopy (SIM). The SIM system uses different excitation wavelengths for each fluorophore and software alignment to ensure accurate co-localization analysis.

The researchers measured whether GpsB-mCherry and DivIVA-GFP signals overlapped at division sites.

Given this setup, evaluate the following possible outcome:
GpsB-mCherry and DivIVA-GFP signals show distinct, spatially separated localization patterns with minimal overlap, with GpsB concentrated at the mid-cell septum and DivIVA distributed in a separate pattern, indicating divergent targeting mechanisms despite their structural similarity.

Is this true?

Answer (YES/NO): YES